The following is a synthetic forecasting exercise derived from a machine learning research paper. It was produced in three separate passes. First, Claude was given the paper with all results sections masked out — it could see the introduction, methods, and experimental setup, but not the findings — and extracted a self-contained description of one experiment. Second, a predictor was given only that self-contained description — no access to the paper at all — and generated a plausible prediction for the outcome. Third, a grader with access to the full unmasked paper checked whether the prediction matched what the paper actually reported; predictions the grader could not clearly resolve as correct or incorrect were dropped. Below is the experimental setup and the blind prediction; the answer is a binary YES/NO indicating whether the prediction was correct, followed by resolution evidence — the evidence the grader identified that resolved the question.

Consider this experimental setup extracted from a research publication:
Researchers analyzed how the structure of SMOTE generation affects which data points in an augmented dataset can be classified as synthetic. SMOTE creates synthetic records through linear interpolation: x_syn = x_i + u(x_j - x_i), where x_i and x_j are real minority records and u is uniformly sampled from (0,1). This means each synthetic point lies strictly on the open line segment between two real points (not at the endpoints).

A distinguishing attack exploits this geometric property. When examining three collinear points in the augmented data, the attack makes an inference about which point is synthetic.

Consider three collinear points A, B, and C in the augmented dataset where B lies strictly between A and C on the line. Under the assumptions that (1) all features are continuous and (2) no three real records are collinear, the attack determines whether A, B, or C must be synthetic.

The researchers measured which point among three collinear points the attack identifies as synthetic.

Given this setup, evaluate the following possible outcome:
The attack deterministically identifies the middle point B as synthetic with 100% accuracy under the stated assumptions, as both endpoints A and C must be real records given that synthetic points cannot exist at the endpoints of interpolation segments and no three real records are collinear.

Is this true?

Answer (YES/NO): YES